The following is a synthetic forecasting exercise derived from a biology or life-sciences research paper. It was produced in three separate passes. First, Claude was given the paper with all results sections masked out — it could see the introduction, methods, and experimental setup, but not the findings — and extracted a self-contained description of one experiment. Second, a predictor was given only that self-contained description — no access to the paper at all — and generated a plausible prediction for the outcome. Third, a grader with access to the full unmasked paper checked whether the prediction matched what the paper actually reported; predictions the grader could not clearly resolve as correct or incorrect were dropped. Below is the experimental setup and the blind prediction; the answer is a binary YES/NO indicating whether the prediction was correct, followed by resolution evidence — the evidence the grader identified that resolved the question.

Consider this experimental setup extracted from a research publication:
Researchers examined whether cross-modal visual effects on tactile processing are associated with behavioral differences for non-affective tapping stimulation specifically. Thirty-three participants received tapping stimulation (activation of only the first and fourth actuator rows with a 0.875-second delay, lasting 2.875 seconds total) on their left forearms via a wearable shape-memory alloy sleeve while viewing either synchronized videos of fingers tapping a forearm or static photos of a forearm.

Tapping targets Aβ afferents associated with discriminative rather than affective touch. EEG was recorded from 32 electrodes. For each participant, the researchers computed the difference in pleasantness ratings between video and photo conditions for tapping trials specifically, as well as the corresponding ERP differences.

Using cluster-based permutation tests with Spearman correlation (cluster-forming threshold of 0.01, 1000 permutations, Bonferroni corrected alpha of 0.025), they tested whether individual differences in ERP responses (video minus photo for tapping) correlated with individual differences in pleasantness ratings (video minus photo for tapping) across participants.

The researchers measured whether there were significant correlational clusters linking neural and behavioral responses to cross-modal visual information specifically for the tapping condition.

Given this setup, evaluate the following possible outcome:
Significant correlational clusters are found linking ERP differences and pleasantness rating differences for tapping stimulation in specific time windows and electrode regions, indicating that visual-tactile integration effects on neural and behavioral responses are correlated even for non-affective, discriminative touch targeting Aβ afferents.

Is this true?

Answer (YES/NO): NO